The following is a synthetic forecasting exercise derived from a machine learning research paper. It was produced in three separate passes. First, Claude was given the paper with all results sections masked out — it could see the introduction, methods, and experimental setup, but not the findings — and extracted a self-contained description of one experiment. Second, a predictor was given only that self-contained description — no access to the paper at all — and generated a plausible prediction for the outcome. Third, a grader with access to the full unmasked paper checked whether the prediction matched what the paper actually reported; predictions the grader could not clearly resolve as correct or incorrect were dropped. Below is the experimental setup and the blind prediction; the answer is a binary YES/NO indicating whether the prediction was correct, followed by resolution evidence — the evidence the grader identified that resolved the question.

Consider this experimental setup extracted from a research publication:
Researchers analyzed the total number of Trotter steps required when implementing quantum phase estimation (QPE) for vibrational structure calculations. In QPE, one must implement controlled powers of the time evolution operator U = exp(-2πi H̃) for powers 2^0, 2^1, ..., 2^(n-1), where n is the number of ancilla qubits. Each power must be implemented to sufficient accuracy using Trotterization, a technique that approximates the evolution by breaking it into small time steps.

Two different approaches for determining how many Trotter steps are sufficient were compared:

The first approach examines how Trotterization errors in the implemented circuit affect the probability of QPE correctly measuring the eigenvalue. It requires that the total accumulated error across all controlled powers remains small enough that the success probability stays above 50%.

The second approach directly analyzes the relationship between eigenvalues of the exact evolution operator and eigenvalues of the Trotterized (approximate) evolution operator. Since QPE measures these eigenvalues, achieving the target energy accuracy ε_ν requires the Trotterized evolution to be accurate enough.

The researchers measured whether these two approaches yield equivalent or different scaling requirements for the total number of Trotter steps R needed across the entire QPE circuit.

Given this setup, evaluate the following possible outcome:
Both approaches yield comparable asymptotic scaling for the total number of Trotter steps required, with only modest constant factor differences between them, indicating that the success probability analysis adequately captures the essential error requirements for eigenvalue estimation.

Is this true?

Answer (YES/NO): NO